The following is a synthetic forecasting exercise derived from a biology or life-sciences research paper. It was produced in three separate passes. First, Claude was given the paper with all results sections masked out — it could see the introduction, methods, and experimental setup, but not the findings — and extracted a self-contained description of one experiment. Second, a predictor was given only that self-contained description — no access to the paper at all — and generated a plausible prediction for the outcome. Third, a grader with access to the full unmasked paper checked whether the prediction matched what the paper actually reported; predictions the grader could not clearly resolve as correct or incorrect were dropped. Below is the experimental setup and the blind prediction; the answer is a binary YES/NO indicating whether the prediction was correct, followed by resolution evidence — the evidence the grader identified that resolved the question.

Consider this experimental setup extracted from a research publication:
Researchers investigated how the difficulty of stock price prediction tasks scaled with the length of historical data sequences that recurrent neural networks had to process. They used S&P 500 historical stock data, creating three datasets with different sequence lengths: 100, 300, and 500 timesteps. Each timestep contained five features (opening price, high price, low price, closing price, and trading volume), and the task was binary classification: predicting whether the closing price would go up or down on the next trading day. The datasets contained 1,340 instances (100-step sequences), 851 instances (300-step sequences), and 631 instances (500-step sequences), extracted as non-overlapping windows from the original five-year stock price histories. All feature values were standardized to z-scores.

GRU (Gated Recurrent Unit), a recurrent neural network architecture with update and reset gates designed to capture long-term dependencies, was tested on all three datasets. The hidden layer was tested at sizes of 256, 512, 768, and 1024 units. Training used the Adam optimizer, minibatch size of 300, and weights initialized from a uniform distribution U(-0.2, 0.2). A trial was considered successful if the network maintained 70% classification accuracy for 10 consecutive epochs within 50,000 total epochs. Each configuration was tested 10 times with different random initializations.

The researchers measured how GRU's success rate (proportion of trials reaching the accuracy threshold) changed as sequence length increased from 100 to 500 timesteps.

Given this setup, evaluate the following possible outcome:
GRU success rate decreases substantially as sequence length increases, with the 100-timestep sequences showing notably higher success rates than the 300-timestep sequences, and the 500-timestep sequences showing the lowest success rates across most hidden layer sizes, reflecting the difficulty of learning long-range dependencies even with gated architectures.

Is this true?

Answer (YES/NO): YES